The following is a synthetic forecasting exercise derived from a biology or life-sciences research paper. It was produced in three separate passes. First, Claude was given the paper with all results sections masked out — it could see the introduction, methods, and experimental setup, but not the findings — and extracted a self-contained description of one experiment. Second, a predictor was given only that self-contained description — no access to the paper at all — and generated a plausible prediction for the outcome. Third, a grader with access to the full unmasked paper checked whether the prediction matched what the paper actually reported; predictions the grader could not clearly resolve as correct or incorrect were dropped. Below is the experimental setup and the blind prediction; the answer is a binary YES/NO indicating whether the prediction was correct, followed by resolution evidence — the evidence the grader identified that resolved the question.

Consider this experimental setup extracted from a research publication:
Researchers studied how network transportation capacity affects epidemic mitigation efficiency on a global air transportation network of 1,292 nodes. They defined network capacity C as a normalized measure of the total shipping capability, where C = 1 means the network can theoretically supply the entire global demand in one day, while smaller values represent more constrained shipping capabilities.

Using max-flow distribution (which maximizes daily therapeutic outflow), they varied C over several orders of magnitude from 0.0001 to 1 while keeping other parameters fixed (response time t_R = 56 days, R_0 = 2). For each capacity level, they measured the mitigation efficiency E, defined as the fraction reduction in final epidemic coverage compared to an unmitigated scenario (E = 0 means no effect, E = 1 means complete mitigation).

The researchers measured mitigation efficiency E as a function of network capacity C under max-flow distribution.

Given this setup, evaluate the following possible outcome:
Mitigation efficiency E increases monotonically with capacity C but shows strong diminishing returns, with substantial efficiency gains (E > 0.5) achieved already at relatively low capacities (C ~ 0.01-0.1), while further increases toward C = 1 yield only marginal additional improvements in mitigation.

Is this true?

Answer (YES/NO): NO